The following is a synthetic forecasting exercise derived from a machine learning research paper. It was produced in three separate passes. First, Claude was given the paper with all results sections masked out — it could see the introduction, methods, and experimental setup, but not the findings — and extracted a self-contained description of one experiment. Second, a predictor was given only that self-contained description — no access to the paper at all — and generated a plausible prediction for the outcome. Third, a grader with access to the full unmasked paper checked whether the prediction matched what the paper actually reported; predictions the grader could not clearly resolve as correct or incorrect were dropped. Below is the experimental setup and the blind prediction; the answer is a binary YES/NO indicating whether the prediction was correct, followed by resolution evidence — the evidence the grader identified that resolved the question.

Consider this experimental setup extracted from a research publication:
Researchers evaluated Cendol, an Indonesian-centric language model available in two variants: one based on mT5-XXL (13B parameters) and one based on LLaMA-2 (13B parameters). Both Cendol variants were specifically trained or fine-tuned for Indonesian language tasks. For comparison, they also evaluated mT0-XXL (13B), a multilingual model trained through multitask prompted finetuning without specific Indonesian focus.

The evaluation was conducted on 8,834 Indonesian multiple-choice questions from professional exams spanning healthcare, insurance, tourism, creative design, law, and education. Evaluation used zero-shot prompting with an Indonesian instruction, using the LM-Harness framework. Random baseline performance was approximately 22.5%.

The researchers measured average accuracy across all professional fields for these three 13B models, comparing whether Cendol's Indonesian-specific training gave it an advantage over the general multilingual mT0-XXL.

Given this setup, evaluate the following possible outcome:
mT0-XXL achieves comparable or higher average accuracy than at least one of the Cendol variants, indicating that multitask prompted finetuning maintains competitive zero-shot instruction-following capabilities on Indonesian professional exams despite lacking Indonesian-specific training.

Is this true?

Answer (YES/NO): YES